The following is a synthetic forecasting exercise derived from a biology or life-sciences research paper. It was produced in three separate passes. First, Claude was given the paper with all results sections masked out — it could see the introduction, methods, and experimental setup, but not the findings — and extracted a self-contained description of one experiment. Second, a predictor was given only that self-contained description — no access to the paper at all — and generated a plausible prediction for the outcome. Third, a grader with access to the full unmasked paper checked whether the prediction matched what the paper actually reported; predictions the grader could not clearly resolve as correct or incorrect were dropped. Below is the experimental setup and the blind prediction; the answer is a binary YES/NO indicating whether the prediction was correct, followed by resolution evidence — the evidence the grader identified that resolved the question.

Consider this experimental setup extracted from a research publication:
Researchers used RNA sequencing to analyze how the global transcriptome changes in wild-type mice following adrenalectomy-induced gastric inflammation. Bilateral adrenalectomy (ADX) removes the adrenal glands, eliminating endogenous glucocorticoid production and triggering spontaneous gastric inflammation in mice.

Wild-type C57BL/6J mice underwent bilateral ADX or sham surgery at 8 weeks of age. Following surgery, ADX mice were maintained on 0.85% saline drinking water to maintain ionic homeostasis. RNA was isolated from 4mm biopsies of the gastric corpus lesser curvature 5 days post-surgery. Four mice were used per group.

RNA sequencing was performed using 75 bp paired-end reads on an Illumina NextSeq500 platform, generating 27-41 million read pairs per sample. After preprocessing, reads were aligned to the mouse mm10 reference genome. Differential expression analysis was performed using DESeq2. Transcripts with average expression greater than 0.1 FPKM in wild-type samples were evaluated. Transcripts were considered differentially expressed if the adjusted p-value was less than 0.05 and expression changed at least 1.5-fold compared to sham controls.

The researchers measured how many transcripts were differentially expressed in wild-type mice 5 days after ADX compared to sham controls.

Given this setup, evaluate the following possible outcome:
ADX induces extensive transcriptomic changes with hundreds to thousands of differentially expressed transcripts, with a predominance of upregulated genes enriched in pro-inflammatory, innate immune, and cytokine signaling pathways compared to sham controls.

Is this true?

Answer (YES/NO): YES